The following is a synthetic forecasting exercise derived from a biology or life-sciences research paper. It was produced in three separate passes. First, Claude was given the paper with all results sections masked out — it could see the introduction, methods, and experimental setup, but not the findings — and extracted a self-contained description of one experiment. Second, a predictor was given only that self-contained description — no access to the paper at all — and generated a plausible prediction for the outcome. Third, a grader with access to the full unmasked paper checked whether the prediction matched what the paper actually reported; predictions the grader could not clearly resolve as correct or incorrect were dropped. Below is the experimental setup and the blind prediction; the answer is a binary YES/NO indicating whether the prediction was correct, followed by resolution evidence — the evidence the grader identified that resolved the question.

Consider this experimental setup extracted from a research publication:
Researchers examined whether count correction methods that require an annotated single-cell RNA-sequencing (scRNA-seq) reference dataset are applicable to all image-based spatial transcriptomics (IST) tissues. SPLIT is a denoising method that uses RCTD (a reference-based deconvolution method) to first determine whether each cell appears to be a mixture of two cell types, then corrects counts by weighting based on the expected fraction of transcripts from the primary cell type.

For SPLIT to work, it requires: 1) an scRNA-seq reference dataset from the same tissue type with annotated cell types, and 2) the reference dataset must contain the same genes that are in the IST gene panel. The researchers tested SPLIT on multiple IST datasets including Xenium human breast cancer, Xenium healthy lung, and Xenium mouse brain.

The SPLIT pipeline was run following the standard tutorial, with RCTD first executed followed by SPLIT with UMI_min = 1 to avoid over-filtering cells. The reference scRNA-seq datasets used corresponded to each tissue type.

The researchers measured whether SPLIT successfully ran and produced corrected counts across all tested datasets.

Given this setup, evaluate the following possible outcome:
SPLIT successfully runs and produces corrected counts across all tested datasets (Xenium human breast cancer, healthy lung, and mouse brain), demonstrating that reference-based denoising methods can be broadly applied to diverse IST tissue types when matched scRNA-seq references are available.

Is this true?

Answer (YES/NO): YES